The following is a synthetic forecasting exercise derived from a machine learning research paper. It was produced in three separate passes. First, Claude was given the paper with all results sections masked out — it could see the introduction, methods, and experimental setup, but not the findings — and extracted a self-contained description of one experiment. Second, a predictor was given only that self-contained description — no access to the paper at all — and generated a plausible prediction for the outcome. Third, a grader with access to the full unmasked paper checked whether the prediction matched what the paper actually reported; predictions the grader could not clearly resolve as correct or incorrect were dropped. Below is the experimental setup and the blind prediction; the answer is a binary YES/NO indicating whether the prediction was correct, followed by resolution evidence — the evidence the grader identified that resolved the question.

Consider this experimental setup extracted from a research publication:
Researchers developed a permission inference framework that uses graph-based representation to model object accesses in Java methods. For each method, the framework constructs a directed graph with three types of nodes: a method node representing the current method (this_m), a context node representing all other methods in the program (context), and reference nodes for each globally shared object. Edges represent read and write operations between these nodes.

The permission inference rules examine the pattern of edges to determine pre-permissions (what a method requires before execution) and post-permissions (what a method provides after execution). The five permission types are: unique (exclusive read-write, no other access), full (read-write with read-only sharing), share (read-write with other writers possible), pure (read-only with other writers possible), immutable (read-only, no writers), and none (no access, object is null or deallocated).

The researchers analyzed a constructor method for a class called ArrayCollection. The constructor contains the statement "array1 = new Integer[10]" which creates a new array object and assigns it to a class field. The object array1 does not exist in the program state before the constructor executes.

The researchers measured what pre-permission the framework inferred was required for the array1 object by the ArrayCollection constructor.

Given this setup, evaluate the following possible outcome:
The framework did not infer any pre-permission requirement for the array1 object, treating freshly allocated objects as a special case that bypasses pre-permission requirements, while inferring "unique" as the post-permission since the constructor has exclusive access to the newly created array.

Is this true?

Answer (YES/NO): NO